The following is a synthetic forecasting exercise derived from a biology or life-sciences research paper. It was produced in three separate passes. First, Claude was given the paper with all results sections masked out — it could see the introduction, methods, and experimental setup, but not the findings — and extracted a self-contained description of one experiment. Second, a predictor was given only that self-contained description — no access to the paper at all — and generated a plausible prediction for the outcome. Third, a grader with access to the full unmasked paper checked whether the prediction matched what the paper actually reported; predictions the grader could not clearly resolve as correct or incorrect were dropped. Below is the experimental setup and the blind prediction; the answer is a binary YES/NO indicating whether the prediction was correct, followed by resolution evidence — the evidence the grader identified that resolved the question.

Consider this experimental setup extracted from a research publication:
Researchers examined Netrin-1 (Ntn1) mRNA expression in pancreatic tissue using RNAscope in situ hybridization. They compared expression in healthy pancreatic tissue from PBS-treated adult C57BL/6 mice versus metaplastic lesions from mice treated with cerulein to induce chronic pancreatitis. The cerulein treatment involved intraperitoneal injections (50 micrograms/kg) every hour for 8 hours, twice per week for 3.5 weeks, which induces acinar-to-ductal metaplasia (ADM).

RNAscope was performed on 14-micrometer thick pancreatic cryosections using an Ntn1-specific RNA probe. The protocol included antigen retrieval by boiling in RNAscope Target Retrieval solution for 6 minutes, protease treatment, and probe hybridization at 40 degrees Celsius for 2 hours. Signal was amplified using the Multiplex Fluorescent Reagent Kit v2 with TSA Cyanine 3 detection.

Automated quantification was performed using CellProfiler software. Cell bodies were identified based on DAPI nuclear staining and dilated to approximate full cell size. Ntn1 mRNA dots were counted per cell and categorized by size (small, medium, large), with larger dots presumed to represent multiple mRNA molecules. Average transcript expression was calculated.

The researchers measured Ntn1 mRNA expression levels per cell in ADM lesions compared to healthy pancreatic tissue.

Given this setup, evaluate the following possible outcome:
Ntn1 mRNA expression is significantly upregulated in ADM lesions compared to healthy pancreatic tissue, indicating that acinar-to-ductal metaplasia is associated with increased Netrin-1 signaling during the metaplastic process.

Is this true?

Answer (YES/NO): YES